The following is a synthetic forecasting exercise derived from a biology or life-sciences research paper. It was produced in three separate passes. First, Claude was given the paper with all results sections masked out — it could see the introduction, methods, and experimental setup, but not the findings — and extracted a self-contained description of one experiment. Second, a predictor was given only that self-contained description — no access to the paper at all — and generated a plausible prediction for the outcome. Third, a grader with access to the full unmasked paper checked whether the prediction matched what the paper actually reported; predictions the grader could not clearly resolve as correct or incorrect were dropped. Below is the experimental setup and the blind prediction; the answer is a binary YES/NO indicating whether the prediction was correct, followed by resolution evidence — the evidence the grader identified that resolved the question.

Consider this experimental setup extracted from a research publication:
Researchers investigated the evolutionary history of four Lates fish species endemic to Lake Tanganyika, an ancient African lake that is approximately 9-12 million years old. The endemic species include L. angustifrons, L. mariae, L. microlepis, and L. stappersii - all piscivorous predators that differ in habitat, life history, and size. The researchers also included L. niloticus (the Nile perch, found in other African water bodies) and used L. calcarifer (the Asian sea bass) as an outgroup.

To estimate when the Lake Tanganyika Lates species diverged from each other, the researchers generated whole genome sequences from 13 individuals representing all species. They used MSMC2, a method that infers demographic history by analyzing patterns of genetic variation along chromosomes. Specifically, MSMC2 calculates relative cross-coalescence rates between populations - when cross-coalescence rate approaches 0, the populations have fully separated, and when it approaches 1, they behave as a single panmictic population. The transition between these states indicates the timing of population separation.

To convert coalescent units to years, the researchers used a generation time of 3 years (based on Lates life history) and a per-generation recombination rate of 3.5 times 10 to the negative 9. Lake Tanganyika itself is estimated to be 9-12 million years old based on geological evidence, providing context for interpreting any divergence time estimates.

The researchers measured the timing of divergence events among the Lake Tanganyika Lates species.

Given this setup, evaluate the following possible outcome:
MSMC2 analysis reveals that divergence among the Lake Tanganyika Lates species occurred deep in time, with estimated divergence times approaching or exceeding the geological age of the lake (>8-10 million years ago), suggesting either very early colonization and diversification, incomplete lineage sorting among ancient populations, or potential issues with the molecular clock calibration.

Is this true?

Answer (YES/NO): NO